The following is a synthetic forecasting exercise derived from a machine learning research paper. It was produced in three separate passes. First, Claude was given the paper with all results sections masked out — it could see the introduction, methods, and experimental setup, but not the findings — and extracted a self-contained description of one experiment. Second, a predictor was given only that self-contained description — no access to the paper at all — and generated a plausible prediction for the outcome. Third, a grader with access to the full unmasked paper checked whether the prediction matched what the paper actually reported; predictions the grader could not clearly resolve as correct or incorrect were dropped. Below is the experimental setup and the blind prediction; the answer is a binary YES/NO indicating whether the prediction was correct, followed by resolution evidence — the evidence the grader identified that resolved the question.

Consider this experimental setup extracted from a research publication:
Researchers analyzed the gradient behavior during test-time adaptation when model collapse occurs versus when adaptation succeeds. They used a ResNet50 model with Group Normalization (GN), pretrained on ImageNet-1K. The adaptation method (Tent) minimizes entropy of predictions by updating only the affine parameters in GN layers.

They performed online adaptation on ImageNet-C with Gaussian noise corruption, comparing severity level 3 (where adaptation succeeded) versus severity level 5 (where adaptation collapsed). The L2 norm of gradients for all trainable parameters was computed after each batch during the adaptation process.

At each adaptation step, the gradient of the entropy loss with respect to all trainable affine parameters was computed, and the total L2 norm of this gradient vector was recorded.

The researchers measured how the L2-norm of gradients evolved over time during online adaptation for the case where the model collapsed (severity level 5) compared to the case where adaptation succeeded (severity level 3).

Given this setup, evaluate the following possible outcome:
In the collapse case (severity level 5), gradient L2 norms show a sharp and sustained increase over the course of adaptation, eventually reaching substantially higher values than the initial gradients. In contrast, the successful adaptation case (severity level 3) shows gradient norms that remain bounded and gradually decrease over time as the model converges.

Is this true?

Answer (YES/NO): NO